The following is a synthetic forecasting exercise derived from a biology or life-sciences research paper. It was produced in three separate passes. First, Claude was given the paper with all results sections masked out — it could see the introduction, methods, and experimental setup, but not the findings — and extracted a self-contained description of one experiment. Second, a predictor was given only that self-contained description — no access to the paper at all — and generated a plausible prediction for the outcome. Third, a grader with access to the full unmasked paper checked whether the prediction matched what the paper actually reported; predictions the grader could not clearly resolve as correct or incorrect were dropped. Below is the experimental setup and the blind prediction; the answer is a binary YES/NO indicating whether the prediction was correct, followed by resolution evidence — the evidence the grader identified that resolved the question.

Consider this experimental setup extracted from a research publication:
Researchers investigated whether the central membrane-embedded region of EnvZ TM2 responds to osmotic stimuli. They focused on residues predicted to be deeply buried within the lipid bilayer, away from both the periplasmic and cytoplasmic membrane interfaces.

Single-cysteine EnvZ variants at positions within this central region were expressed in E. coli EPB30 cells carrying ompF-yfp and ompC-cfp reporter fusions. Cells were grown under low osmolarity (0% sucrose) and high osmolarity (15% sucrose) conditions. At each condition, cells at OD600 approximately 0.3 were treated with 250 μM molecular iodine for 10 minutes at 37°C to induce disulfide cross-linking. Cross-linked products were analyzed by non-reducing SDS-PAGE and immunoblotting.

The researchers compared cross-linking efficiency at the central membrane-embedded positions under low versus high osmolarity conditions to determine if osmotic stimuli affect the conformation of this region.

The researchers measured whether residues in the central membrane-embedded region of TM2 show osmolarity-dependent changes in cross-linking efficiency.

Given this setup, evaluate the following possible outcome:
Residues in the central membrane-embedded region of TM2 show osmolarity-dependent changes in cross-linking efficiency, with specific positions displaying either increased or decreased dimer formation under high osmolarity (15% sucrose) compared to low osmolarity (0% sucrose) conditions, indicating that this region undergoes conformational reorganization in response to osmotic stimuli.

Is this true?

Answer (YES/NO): NO